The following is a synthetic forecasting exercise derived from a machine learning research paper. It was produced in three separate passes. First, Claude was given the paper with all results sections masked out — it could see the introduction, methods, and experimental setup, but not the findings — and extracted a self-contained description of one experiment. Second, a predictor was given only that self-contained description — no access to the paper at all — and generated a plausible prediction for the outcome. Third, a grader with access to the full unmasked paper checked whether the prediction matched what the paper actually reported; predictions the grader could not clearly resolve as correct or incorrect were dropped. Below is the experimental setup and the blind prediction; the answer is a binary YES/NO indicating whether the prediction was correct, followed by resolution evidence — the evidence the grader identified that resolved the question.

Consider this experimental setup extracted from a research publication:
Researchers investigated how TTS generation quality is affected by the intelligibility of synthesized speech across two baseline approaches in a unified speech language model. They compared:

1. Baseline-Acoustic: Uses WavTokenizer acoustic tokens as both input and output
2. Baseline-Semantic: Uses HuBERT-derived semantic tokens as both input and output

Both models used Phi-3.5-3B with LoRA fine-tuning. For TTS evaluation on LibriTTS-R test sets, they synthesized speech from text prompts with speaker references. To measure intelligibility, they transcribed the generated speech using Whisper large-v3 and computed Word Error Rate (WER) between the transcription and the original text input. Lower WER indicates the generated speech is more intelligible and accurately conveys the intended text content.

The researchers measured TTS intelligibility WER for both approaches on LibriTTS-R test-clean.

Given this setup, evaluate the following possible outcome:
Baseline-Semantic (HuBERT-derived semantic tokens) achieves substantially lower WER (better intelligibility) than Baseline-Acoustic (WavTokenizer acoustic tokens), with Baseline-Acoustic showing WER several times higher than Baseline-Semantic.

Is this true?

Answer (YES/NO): NO